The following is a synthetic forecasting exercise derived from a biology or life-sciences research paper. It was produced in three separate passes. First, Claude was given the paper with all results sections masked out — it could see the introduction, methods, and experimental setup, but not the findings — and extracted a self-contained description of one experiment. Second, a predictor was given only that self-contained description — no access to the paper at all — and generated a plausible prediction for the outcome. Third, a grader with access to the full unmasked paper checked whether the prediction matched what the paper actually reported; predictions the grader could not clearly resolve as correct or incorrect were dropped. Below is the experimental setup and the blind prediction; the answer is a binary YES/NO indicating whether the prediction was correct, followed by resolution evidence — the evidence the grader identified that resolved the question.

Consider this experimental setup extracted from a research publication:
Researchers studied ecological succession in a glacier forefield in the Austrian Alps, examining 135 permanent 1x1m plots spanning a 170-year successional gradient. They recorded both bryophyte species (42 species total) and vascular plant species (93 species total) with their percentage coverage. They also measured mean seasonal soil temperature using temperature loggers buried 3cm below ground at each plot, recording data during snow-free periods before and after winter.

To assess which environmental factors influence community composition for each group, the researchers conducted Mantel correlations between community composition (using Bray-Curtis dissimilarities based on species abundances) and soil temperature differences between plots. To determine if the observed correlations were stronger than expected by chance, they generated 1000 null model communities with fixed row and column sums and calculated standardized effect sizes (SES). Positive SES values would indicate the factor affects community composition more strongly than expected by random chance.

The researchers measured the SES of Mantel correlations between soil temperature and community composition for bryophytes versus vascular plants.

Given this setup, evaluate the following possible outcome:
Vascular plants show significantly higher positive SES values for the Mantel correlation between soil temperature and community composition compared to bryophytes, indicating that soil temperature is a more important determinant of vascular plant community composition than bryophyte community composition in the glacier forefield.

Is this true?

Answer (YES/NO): YES